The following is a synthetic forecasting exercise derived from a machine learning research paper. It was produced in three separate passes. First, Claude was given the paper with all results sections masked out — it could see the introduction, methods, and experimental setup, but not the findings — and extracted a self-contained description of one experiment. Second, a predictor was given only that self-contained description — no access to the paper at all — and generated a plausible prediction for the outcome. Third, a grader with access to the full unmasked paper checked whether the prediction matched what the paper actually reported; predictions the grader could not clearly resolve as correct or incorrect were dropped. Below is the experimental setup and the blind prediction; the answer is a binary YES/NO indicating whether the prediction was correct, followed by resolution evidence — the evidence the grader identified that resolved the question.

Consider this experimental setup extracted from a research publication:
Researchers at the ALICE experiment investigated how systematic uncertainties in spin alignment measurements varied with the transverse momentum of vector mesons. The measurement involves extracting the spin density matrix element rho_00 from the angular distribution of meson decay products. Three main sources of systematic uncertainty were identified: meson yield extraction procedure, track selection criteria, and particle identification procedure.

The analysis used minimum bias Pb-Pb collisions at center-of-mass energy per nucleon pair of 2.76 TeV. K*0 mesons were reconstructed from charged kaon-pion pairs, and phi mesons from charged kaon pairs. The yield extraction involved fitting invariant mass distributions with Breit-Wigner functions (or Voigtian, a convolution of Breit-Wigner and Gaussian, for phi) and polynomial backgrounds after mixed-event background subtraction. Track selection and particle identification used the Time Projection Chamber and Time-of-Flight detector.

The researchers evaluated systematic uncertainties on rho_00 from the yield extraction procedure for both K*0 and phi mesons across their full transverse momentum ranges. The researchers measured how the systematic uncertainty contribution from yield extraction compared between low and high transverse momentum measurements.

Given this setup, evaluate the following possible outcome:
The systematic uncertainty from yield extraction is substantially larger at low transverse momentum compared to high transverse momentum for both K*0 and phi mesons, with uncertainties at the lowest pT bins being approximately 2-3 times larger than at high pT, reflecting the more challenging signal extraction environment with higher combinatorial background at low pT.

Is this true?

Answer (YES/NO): YES